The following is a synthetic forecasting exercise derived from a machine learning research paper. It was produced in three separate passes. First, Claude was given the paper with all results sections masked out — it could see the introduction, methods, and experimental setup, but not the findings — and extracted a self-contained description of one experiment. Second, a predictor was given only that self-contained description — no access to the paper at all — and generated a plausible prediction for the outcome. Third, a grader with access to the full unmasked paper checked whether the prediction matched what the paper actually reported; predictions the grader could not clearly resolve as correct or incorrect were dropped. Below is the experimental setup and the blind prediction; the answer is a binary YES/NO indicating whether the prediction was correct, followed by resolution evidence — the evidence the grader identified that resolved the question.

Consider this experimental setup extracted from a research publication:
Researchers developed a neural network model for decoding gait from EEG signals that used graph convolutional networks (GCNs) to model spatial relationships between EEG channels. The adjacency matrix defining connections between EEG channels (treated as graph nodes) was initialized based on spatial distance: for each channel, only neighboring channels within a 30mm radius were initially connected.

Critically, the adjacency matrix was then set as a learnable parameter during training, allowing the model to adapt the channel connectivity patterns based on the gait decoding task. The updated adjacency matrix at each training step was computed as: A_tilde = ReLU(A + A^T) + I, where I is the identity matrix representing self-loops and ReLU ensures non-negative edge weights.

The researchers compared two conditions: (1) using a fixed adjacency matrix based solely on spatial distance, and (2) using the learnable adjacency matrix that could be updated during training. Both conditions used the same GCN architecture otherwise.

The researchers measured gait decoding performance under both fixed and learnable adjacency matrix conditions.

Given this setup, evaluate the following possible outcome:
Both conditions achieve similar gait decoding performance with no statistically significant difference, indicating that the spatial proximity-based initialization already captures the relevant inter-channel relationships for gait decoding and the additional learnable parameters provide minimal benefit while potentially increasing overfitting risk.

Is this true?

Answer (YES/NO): NO